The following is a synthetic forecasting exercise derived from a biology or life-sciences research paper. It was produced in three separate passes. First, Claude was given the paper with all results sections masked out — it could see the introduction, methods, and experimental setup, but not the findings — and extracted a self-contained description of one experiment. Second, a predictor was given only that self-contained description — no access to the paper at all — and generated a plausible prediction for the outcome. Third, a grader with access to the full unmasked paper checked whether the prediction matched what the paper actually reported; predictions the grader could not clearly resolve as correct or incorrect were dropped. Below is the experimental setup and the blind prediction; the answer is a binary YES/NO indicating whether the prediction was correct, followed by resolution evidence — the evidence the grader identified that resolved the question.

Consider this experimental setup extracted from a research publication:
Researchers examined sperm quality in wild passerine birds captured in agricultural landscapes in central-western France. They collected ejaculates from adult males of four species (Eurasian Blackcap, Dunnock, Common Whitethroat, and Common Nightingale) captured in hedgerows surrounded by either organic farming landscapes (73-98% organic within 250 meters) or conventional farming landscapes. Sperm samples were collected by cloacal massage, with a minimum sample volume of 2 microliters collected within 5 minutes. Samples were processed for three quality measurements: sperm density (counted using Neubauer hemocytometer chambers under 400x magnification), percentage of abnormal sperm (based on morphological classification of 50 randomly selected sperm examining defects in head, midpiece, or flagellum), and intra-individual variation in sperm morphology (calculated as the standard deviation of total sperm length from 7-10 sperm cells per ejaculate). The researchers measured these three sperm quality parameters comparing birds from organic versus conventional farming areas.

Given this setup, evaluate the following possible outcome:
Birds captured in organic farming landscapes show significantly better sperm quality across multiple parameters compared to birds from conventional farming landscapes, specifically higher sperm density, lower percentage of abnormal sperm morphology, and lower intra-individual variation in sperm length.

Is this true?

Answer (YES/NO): NO